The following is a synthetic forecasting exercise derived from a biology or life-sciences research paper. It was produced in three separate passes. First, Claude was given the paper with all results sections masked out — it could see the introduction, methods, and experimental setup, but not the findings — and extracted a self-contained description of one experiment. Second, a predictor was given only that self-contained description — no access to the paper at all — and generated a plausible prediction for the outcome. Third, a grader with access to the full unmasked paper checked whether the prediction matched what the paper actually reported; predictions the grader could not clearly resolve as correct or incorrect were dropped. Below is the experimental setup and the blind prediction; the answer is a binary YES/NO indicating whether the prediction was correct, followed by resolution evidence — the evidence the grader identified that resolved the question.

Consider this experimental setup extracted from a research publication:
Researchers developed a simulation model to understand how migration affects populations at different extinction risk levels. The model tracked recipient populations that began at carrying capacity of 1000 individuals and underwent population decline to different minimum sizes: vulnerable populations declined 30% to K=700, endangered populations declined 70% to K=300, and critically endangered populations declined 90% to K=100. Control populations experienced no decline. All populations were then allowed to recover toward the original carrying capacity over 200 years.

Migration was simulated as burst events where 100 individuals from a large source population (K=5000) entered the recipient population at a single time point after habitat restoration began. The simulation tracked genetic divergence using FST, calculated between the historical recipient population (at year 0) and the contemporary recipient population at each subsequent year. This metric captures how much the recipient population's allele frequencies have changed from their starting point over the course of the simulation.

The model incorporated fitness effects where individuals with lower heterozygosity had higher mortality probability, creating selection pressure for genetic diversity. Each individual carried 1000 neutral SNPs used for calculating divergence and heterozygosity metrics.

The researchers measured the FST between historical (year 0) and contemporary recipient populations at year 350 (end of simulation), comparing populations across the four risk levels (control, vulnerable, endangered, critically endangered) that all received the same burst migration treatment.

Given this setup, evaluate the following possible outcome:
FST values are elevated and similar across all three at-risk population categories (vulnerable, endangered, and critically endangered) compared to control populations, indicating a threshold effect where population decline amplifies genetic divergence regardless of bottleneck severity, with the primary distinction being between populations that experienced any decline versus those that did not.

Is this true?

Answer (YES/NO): NO